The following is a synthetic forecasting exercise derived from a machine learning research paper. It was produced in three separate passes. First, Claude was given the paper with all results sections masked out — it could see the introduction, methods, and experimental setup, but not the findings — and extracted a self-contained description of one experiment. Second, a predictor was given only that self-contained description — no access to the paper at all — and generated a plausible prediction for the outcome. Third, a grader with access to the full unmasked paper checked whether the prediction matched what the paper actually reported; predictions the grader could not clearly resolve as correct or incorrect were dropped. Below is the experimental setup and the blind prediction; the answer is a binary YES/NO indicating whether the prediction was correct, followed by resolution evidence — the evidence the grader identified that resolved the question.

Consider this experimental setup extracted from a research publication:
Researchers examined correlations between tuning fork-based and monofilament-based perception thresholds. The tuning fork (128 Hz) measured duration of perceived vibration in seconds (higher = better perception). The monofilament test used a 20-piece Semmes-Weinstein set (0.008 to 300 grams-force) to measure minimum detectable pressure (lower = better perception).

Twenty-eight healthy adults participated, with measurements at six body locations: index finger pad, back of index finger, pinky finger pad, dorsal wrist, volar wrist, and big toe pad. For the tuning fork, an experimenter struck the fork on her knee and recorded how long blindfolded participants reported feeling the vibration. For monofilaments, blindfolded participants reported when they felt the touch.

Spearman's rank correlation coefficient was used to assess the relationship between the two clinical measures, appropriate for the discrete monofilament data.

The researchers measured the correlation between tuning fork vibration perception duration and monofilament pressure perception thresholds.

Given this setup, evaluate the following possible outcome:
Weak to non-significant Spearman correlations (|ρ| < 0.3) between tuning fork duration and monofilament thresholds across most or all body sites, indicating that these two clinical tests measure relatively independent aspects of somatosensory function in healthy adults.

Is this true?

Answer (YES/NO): NO